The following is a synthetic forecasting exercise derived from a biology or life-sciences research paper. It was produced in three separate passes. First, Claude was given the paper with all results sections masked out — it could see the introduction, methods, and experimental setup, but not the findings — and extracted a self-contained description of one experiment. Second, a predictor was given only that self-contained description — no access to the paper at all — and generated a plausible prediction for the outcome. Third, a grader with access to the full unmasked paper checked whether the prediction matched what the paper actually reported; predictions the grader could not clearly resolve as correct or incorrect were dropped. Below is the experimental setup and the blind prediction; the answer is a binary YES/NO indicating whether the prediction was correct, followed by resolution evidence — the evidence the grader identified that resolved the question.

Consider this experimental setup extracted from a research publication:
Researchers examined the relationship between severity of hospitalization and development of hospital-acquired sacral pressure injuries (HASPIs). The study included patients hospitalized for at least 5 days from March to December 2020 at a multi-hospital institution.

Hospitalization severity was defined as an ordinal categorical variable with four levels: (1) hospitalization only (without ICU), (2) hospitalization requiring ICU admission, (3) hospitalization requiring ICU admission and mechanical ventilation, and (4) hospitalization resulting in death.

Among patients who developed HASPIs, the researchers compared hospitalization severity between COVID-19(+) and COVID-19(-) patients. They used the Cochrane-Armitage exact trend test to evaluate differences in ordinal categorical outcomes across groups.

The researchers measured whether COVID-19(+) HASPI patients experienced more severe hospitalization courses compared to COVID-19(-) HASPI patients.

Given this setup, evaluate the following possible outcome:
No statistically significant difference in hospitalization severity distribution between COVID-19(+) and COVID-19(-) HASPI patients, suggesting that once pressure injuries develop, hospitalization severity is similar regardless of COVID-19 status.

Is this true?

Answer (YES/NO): NO